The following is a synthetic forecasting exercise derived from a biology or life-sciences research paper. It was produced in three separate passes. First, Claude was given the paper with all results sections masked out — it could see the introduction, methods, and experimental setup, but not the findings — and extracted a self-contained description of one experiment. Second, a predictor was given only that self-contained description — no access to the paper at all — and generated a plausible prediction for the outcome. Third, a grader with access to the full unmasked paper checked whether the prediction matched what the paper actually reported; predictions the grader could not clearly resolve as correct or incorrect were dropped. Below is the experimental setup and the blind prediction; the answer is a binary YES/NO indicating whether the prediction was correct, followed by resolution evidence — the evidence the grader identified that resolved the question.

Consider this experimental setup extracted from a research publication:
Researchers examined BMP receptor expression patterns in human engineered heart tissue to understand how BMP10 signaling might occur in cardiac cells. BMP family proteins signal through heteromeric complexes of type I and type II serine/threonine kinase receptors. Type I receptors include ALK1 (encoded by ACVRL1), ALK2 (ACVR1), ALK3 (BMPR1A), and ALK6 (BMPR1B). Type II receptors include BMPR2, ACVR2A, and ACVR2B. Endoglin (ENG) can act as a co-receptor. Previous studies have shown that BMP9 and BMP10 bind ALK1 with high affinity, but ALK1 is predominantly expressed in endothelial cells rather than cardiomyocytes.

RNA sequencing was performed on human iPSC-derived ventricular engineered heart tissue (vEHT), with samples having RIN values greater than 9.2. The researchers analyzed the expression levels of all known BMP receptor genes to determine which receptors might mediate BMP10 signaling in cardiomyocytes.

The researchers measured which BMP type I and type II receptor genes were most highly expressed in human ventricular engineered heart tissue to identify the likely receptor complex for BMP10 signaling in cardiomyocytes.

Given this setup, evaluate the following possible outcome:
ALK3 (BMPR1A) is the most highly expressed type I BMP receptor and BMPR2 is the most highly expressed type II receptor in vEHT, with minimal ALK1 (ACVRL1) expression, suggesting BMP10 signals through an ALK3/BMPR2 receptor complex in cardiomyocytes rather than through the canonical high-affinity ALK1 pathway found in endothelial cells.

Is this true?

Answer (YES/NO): YES